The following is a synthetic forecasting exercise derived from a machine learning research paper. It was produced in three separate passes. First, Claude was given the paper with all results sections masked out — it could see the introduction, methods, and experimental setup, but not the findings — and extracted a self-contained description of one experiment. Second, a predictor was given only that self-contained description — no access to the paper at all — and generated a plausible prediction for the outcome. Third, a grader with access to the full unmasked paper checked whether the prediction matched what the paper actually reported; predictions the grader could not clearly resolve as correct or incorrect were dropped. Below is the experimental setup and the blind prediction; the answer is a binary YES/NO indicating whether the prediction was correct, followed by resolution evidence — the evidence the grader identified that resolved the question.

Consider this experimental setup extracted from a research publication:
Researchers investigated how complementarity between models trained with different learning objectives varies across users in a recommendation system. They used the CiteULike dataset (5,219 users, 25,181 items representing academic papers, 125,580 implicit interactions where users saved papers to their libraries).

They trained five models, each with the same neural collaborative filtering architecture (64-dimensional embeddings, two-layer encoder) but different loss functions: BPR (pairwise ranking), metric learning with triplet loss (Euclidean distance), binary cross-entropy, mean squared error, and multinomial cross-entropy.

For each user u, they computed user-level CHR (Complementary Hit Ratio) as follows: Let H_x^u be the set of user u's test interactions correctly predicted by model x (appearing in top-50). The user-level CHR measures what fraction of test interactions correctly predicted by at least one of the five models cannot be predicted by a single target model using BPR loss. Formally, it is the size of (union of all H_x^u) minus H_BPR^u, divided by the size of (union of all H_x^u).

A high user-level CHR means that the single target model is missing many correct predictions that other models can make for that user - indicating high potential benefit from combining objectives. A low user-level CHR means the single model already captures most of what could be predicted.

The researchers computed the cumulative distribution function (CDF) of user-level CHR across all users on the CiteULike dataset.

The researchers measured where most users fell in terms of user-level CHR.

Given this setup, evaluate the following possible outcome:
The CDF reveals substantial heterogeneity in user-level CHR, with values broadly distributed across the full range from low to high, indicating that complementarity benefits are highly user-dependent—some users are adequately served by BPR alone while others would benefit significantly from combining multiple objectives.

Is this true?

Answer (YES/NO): NO